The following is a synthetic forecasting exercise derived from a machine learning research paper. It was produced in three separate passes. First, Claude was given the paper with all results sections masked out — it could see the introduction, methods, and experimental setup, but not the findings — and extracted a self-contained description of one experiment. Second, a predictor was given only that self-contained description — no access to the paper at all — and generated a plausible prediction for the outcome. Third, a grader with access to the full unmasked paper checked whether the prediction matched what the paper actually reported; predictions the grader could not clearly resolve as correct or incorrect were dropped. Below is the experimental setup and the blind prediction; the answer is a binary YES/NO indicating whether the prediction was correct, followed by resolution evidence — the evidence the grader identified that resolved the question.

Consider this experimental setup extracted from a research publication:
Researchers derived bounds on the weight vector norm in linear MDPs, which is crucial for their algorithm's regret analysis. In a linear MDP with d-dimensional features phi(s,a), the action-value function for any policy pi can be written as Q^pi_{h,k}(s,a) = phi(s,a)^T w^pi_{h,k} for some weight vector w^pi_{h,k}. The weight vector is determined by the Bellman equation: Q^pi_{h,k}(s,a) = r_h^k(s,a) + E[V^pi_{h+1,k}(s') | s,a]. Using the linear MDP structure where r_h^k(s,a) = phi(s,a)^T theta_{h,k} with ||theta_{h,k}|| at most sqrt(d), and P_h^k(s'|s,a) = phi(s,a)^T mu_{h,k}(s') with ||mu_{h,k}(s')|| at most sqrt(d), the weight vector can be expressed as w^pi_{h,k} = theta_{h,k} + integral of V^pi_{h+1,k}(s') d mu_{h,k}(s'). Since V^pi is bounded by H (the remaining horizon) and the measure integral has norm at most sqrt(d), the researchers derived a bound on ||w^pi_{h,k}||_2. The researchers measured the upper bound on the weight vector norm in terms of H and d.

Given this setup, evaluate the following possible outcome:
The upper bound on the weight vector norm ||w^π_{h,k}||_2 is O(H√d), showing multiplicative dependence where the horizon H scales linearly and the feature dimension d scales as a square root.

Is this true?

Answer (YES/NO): YES